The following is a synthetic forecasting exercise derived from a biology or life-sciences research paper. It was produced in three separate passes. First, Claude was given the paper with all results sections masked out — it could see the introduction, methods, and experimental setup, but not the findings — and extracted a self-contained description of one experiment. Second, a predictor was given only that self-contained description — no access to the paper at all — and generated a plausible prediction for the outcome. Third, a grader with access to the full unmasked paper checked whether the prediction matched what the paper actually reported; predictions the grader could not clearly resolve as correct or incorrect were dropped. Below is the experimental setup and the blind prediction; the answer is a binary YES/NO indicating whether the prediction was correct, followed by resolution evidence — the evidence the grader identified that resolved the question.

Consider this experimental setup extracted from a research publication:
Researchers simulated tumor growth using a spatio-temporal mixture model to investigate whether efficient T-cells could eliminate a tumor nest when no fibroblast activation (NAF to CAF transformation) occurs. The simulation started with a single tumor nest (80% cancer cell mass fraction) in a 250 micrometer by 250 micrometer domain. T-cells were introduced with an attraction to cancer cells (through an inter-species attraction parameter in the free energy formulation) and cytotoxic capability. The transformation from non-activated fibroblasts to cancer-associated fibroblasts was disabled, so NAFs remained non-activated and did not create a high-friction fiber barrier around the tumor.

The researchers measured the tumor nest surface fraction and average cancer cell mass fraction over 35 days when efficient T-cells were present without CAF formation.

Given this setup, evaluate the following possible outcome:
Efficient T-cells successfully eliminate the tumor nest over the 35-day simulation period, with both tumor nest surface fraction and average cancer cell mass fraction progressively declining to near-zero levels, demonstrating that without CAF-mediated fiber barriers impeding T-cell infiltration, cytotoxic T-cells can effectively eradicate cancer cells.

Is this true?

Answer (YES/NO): YES